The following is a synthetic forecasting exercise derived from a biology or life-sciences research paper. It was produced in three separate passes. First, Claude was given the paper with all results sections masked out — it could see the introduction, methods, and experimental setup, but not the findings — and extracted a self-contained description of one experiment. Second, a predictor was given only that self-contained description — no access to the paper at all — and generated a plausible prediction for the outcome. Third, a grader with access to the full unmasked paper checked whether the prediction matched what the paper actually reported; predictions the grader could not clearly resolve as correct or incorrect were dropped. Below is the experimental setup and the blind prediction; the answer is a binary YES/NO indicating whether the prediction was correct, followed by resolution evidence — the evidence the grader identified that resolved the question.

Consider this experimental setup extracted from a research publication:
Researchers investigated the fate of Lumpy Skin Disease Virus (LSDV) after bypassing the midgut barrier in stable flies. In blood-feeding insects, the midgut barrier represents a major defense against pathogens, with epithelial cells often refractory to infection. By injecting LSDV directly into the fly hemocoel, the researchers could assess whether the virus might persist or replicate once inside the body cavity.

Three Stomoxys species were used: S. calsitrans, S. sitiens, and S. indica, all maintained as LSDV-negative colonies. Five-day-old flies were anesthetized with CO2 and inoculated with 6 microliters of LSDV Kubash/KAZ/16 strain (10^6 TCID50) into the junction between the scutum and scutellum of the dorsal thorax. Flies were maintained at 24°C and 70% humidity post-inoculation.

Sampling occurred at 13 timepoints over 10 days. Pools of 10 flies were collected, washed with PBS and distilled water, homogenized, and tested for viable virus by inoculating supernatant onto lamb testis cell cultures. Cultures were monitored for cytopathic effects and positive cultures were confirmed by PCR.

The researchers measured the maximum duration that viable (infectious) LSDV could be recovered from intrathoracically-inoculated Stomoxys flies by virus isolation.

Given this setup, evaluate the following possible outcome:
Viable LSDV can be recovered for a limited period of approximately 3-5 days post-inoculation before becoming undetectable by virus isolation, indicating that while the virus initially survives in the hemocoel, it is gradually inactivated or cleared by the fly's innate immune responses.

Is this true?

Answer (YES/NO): NO